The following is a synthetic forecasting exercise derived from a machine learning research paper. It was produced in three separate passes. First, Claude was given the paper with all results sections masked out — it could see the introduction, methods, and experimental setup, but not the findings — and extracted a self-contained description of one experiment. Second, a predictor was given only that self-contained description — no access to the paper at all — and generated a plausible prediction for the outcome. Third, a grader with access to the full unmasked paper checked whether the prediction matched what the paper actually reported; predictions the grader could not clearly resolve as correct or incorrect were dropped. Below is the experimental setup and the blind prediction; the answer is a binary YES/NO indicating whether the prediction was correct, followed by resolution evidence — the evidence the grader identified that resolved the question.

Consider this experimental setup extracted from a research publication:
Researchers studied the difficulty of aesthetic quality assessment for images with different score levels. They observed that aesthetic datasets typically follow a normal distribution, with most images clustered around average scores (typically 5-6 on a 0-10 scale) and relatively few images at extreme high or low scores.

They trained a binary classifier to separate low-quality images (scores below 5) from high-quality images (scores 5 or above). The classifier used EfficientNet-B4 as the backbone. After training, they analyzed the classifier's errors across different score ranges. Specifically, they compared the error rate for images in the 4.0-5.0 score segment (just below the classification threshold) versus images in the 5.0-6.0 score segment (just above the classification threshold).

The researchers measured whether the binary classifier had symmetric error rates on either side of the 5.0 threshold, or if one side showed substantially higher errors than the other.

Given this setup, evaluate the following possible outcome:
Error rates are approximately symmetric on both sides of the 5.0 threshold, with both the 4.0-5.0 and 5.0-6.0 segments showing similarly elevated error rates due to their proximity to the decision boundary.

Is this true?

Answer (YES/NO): NO